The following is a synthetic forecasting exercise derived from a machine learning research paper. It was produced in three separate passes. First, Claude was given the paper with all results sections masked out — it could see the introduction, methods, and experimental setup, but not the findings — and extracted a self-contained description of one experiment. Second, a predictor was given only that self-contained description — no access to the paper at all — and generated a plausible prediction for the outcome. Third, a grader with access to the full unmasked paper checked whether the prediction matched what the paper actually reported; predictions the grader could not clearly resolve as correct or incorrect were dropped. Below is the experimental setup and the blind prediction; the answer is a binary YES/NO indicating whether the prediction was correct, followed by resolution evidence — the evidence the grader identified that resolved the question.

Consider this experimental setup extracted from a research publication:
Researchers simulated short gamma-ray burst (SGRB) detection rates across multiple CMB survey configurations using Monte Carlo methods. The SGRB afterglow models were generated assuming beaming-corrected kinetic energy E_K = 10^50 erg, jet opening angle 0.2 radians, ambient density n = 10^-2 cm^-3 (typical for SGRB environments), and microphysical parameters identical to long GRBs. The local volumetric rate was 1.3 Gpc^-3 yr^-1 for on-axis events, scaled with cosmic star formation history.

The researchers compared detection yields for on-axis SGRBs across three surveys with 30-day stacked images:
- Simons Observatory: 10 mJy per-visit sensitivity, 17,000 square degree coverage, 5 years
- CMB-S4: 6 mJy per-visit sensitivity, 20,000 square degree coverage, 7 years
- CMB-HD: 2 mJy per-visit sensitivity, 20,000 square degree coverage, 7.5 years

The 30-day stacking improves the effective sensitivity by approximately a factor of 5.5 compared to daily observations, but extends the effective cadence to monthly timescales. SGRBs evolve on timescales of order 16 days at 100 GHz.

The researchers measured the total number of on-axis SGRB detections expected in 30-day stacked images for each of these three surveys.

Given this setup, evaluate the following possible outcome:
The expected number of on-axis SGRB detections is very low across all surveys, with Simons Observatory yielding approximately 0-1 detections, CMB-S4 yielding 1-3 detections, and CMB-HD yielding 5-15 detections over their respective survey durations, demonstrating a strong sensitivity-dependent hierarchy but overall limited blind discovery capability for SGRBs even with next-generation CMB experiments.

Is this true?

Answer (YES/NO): NO